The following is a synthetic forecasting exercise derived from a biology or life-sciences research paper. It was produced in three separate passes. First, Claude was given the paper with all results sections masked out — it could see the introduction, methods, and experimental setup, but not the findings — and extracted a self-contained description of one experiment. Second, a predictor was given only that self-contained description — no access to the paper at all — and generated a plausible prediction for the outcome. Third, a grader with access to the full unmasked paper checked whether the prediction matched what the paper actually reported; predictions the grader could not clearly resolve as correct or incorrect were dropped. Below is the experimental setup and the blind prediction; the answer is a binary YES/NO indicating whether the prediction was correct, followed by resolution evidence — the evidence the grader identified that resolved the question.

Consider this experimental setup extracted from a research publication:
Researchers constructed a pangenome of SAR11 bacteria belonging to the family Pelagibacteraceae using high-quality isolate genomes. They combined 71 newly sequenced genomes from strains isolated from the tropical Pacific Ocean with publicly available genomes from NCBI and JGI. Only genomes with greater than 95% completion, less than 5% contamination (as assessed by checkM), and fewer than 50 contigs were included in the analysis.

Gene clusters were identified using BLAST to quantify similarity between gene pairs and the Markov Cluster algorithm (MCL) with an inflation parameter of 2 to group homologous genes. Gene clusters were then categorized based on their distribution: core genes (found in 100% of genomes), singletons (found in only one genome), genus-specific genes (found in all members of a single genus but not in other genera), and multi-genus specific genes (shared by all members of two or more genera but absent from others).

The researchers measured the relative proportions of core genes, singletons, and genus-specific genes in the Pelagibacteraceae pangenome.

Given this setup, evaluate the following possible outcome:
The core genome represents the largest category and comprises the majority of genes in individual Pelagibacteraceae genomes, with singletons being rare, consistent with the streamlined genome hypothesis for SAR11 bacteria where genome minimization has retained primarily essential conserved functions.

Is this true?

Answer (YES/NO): NO